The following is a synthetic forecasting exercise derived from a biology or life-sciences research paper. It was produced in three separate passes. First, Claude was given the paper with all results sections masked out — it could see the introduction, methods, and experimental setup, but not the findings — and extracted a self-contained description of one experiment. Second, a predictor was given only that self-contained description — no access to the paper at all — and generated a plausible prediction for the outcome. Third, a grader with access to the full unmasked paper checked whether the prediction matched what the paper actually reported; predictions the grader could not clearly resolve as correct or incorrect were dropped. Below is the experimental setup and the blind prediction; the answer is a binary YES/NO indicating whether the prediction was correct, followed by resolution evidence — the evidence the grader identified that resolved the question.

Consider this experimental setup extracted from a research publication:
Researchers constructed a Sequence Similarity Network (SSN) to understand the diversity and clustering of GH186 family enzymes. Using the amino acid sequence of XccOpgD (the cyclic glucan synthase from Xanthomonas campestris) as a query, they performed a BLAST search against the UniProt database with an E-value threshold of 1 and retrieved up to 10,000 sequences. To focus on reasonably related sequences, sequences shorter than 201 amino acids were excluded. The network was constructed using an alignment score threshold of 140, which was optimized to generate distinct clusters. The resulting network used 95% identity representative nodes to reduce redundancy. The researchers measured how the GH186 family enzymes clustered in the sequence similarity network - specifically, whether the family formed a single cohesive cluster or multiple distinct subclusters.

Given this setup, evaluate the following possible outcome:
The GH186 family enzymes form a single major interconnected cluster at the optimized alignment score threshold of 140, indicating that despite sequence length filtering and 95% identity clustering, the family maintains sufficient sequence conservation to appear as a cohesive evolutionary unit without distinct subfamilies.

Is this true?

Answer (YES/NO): NO